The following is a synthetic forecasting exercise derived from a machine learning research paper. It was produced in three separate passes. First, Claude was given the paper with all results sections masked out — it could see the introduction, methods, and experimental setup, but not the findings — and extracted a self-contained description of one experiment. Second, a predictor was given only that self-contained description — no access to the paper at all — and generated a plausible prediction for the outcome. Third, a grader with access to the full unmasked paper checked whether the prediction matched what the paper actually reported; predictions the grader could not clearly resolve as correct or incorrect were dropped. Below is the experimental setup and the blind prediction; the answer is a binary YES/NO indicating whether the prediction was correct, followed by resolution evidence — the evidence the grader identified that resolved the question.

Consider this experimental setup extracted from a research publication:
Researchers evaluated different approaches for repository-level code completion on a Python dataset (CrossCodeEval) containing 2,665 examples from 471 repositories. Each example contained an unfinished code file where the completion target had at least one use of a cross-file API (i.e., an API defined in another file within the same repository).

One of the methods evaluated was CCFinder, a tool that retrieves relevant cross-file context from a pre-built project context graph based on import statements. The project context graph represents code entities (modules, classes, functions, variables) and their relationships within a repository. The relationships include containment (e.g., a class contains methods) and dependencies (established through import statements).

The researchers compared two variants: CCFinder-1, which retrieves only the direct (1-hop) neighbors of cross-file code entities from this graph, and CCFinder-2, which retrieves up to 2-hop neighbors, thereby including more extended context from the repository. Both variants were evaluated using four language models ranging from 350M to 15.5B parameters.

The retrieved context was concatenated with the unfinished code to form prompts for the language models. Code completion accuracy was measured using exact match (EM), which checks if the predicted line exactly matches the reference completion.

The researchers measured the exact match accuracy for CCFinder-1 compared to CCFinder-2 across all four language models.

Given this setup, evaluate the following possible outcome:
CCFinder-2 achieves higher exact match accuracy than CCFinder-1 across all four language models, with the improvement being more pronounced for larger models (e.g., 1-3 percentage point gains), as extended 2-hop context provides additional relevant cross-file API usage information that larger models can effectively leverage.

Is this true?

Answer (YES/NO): NO